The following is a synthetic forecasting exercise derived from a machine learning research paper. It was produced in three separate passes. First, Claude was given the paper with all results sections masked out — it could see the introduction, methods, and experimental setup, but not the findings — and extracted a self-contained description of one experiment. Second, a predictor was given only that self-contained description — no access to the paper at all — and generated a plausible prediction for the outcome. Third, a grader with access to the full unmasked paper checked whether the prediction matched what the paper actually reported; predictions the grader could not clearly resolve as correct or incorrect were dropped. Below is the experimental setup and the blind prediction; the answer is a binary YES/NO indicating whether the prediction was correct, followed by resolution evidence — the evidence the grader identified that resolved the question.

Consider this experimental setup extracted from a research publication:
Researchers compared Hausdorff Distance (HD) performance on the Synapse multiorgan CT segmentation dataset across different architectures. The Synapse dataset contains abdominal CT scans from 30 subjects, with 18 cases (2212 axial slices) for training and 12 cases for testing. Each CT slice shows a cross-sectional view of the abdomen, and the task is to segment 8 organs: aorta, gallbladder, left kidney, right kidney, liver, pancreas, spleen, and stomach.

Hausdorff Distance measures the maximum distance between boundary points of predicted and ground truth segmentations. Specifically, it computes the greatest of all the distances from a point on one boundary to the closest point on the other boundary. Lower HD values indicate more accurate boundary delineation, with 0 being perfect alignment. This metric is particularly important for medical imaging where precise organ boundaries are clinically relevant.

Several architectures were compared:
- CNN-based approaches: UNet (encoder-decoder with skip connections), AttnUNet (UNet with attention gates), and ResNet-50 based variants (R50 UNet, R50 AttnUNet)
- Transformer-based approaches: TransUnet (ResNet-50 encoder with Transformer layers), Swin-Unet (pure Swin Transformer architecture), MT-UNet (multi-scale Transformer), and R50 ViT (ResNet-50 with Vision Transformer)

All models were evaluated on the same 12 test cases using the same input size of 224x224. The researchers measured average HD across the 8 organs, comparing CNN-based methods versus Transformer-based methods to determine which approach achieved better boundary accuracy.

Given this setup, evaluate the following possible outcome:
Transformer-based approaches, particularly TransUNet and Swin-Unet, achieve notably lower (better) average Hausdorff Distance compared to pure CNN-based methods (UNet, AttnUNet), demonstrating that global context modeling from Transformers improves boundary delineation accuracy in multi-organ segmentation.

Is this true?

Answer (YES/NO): YES